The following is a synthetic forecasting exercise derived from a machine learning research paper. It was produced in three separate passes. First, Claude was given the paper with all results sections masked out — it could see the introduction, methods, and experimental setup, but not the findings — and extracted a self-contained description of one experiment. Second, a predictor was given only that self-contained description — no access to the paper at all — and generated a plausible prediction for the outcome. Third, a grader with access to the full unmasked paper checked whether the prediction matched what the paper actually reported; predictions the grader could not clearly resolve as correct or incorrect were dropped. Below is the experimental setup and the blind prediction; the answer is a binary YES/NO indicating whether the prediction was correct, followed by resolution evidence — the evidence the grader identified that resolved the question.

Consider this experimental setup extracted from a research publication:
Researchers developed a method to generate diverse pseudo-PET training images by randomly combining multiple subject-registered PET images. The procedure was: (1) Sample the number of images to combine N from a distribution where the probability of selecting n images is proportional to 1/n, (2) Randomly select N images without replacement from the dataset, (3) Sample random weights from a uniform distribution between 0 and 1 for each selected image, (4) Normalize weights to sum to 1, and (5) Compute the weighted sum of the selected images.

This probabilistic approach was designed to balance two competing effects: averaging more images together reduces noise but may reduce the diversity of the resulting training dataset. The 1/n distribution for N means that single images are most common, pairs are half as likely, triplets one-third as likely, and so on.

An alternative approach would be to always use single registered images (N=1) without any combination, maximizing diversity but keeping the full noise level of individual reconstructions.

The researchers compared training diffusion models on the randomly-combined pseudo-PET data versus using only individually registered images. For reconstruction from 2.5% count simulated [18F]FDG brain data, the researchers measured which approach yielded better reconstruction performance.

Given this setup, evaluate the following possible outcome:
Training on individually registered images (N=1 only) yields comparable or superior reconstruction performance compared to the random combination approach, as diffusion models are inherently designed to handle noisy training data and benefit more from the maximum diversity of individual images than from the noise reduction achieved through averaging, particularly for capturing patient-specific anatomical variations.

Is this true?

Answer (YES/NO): YES